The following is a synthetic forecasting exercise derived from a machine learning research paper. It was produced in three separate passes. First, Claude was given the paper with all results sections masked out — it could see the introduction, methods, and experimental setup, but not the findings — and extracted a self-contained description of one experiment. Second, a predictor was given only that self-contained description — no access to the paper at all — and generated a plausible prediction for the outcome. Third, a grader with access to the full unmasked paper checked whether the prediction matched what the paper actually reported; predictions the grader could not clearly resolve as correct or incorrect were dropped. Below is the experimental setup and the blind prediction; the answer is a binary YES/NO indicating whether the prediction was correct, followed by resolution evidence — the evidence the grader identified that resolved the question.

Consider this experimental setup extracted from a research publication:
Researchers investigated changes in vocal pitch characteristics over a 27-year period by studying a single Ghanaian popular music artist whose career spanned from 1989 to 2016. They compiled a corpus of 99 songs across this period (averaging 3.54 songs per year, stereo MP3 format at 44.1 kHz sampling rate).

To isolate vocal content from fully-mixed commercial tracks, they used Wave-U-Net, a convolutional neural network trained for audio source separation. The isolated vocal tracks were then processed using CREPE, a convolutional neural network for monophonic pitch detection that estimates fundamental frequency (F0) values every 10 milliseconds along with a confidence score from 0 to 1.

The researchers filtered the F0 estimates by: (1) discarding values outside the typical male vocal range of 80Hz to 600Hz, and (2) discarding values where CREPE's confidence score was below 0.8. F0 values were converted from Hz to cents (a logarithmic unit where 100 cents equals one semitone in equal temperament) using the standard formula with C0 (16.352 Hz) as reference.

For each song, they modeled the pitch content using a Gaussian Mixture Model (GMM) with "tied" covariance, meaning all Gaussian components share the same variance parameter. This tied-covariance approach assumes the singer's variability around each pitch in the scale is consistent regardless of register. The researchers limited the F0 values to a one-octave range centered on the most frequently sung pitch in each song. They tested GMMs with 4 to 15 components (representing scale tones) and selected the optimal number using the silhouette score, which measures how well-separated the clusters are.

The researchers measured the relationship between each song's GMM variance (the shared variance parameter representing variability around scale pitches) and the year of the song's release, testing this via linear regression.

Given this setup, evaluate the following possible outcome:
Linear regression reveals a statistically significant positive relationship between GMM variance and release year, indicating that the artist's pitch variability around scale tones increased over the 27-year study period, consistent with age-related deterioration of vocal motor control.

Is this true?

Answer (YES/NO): NO